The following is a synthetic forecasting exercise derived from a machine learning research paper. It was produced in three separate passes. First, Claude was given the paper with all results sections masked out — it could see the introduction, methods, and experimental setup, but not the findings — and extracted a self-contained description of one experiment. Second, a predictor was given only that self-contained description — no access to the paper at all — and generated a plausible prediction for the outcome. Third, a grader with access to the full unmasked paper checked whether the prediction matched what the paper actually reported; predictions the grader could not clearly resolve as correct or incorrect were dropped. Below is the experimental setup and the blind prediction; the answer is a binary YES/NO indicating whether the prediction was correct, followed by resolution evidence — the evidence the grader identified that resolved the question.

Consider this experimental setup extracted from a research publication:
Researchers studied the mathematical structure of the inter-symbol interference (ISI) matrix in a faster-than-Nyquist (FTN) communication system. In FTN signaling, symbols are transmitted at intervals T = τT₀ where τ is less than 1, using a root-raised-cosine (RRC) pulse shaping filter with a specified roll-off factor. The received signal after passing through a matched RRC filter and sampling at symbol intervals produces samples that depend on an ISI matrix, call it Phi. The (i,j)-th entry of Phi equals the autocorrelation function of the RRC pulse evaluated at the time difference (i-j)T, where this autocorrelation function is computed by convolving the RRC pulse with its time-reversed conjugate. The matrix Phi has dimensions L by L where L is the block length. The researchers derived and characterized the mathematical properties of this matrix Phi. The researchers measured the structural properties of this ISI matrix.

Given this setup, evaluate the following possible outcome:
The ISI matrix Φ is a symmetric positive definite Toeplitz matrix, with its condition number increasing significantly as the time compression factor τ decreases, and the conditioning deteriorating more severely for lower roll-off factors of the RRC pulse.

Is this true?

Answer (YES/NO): NO